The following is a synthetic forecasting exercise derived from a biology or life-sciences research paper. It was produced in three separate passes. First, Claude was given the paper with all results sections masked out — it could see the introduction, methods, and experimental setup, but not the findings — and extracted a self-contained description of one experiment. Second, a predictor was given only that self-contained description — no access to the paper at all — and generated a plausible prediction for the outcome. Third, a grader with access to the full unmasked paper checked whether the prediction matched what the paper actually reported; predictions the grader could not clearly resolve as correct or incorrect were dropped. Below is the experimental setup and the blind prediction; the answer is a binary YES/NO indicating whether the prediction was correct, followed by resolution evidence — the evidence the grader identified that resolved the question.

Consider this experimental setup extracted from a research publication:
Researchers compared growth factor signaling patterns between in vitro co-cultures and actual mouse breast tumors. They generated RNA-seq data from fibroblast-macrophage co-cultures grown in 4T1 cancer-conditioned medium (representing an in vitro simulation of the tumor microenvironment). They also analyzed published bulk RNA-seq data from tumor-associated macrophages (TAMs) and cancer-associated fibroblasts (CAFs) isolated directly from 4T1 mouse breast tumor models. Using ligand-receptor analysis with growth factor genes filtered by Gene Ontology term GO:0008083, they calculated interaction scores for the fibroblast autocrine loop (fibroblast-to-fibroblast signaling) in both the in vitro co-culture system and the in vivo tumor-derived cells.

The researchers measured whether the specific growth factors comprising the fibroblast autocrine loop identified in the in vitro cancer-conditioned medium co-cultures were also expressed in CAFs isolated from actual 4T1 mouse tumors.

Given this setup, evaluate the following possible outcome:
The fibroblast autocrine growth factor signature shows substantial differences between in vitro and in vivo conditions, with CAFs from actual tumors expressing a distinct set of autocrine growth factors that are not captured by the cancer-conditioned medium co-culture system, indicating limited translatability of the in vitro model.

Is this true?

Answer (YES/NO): NO